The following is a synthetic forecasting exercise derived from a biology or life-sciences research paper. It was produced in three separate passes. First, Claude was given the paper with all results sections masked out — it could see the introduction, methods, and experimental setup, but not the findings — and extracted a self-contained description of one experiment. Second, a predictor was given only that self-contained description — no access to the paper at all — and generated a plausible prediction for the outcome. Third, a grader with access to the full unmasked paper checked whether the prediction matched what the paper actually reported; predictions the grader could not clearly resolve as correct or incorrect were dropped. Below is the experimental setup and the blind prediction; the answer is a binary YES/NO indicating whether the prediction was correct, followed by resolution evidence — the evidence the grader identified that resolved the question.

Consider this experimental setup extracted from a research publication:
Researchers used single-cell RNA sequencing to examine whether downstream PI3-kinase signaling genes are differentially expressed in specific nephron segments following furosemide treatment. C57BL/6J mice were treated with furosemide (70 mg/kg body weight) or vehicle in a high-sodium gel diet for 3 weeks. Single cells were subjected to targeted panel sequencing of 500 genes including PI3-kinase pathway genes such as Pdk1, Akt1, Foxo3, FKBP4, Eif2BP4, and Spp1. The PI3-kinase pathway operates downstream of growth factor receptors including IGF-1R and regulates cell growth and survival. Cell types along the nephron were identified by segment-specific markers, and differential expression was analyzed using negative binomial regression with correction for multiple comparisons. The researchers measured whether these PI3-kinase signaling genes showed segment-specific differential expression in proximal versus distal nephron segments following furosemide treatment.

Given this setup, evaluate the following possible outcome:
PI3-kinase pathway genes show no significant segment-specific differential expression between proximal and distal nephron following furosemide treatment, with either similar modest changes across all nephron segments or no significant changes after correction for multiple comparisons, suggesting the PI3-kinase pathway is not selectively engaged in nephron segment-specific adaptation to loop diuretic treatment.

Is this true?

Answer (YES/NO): NO